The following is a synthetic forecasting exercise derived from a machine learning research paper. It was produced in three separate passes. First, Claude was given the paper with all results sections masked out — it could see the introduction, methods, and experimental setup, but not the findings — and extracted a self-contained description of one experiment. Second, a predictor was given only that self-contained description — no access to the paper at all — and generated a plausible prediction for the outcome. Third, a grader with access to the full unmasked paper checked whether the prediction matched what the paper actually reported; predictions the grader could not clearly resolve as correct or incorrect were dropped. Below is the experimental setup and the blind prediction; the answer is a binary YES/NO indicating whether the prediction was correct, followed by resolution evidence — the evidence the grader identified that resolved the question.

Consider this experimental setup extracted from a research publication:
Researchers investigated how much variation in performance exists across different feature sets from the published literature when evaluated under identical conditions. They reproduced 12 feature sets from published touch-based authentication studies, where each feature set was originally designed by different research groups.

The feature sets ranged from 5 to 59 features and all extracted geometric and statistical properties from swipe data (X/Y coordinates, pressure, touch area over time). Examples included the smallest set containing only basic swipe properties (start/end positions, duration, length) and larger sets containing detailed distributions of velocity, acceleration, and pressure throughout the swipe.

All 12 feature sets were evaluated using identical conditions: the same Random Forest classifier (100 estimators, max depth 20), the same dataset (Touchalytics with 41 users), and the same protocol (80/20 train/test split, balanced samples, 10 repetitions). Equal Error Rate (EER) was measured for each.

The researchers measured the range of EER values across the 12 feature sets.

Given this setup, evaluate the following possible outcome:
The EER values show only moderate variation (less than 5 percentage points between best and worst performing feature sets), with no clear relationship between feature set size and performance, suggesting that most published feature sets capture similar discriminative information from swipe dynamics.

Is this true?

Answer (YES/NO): NO